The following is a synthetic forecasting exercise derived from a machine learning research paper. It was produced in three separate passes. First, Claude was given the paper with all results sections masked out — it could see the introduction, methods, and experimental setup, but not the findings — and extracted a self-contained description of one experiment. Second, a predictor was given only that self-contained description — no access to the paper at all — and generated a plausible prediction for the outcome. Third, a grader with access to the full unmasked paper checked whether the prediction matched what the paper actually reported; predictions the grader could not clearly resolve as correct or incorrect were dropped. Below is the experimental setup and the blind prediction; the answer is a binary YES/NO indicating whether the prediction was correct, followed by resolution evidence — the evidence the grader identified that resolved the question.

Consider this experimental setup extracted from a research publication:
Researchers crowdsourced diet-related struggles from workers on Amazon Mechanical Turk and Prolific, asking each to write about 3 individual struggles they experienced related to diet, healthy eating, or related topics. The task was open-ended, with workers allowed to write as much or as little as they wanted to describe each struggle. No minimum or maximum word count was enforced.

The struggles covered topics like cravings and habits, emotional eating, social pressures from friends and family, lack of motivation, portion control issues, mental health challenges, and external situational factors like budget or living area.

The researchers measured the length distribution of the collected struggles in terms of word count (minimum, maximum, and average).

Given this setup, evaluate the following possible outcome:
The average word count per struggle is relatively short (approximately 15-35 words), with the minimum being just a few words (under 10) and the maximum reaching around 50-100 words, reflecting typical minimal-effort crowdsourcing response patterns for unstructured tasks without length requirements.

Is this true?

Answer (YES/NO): NO